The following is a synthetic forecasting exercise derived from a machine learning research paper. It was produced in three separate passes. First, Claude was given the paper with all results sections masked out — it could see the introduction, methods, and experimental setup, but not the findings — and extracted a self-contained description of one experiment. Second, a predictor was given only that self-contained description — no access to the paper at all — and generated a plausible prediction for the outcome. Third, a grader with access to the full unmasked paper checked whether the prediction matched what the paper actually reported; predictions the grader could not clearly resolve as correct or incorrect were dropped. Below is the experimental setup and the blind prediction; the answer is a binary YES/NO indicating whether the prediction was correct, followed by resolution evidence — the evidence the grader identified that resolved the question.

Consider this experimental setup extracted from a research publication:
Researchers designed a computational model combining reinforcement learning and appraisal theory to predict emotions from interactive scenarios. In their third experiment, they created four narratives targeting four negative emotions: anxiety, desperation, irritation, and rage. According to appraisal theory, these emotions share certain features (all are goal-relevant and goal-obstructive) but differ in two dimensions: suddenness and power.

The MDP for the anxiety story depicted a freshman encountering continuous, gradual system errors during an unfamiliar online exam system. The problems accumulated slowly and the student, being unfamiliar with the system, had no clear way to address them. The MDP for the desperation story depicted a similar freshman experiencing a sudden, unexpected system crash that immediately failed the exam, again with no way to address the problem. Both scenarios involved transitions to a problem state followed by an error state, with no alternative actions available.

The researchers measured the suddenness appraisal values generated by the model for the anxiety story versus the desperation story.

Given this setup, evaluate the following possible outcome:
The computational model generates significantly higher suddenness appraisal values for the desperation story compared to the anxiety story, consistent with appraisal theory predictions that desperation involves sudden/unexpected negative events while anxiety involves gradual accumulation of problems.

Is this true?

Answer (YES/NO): YES